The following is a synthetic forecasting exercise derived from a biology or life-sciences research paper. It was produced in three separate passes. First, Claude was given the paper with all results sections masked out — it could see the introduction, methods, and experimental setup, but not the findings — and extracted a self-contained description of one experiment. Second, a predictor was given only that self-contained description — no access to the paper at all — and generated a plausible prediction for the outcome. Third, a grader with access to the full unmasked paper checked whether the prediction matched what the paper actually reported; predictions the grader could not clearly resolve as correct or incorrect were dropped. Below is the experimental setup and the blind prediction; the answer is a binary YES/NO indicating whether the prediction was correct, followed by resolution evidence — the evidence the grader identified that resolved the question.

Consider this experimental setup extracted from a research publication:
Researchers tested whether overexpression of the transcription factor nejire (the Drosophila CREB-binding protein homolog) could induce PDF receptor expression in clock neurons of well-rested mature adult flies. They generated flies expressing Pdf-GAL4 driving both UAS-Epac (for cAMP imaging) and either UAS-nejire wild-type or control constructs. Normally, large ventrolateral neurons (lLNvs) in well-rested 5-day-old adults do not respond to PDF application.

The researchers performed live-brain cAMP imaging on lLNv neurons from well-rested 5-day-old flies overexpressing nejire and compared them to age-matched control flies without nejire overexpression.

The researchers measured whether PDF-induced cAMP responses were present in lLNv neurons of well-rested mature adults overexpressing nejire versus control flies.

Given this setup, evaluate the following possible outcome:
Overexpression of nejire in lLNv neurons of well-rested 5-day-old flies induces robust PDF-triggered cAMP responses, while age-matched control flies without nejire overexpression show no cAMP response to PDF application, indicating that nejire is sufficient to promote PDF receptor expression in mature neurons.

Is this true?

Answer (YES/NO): YES